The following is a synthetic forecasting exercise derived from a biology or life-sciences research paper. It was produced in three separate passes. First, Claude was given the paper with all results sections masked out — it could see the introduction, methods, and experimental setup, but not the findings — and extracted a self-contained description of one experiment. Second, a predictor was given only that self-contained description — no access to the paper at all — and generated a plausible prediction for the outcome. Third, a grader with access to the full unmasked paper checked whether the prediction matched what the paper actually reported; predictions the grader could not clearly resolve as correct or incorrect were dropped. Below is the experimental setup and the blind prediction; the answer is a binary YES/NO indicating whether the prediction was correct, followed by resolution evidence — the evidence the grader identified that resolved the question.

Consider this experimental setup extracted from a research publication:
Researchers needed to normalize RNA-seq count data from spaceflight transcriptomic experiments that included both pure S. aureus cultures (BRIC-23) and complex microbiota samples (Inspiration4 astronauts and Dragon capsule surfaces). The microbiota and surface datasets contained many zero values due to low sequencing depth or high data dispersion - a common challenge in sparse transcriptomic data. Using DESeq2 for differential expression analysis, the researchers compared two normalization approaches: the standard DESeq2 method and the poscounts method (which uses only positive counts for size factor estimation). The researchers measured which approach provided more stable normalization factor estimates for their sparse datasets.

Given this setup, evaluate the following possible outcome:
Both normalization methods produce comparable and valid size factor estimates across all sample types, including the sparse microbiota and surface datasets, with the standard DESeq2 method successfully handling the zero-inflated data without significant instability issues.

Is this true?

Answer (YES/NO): NO